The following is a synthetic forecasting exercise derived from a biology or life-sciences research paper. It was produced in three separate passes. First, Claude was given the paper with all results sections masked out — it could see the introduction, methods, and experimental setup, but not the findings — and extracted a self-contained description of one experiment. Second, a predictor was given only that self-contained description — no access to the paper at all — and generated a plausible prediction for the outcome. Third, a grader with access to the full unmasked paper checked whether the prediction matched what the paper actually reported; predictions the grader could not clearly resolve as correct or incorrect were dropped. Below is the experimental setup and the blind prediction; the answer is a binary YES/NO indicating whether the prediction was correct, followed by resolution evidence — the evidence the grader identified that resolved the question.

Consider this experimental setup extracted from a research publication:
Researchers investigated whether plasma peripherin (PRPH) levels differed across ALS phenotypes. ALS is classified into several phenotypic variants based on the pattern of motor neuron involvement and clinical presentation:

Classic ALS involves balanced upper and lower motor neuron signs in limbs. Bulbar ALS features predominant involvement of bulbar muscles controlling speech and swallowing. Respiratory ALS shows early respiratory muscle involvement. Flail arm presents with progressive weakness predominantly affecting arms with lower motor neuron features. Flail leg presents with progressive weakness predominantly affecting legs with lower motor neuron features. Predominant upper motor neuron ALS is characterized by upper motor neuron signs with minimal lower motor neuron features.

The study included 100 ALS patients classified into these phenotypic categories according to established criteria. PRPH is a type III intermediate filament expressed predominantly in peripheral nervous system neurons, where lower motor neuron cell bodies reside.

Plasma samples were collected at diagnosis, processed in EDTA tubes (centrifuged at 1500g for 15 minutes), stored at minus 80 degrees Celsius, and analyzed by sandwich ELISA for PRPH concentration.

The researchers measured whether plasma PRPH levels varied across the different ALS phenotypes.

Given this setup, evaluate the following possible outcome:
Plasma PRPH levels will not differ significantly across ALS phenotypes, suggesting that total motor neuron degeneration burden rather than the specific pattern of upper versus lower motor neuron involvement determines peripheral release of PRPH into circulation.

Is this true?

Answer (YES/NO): YES